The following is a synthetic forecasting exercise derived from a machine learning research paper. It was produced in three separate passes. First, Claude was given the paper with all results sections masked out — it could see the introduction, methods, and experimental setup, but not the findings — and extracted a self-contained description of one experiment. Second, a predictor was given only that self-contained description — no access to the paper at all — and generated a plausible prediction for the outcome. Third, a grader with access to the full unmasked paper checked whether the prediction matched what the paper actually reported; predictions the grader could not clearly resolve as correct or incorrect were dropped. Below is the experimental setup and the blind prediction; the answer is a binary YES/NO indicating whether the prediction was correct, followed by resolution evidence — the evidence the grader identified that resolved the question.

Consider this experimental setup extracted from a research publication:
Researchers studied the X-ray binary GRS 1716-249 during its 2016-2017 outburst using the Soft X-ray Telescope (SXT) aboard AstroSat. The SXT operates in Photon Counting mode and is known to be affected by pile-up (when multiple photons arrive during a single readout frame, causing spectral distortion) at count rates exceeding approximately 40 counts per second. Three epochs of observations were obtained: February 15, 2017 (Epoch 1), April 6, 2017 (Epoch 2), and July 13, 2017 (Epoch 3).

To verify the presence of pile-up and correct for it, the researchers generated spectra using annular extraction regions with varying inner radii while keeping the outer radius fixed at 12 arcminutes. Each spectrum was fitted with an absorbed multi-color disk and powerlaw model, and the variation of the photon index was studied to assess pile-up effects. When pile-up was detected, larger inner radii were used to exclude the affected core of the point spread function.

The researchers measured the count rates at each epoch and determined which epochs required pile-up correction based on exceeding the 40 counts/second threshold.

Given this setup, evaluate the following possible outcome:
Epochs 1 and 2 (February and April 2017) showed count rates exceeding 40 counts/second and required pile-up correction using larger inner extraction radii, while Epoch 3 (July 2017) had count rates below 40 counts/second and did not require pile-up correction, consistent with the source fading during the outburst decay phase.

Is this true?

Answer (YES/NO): YES